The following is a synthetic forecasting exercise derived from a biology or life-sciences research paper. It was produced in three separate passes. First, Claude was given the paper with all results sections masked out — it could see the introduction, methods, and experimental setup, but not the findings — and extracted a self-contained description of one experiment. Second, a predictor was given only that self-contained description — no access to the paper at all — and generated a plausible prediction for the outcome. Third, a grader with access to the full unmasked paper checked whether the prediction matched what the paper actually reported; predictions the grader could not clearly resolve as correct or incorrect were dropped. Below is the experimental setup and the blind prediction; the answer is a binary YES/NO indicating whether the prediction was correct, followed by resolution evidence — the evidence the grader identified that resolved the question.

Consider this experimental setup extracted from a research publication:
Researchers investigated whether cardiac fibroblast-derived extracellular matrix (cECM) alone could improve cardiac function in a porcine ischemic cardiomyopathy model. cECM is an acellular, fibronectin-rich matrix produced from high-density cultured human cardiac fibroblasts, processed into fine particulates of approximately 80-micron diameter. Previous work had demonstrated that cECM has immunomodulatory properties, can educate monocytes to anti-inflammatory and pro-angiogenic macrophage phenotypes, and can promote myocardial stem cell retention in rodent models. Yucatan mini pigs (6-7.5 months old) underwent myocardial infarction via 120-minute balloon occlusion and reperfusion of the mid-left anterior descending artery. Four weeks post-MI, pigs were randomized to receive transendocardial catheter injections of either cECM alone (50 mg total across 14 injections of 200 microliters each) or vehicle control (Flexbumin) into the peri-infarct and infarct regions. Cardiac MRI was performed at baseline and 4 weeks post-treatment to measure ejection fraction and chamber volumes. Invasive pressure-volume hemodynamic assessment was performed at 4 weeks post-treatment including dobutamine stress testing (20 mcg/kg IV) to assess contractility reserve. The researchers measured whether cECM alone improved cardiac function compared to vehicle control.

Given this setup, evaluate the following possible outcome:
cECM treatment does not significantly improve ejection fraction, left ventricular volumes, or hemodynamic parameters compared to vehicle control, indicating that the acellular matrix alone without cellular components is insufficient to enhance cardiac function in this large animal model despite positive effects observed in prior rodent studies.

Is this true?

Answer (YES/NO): YES